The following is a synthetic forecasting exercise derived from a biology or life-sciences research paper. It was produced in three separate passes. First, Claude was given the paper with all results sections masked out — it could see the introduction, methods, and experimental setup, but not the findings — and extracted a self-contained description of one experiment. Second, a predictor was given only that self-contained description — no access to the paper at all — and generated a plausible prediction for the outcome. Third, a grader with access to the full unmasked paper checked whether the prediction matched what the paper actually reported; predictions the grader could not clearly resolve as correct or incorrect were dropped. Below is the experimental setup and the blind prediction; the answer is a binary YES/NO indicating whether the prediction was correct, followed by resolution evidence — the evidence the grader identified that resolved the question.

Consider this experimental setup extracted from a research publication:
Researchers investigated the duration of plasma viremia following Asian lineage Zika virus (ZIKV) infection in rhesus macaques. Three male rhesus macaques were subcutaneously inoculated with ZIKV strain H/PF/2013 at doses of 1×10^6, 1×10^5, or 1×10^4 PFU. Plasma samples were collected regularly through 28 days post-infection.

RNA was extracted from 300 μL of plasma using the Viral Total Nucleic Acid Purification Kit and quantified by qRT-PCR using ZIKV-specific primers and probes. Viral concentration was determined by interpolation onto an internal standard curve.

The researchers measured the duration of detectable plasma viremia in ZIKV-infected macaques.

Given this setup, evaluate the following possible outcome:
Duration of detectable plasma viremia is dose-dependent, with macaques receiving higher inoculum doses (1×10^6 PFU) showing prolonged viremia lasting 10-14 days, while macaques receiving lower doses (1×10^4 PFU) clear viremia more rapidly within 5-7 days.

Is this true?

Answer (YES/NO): NO